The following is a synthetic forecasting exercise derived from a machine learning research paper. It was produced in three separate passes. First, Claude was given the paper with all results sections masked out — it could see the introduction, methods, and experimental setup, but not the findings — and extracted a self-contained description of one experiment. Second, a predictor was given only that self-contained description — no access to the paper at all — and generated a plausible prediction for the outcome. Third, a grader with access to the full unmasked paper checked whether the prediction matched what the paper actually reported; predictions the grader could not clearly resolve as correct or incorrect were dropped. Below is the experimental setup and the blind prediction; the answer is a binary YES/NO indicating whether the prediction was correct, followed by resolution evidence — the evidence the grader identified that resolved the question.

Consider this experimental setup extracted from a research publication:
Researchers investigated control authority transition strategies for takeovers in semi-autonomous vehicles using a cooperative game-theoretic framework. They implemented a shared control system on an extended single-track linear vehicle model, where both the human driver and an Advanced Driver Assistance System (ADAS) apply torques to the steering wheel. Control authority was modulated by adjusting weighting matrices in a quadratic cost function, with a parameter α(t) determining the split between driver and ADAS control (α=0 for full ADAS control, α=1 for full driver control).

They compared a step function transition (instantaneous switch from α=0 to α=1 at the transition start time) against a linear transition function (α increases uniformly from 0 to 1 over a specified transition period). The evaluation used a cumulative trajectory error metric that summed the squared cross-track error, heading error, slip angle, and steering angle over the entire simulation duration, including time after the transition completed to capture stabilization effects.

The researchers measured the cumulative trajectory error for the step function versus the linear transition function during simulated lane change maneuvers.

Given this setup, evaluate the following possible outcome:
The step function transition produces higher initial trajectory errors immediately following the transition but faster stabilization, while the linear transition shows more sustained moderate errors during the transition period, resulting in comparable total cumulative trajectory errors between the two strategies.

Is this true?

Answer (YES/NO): NO